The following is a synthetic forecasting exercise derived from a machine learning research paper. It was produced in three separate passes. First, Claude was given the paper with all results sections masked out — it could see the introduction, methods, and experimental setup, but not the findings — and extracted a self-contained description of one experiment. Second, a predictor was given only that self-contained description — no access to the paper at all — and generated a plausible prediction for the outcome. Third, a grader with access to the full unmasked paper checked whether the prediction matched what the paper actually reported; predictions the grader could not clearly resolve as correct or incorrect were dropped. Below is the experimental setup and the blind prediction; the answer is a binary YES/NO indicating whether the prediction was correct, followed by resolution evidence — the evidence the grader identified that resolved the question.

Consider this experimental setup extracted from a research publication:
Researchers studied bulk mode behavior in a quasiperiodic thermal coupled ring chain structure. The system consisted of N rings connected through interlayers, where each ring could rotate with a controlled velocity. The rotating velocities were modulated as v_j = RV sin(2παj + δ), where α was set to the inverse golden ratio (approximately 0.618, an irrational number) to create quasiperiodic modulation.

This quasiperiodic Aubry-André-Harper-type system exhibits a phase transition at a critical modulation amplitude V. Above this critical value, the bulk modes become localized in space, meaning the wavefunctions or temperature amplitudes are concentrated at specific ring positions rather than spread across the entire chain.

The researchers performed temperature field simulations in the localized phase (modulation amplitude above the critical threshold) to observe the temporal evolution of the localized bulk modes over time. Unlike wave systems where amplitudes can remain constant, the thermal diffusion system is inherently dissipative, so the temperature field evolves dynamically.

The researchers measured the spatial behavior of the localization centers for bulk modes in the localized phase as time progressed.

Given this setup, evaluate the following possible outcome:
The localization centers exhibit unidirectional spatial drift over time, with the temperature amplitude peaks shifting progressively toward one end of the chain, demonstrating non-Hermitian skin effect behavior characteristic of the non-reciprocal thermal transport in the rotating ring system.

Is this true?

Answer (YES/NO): NO